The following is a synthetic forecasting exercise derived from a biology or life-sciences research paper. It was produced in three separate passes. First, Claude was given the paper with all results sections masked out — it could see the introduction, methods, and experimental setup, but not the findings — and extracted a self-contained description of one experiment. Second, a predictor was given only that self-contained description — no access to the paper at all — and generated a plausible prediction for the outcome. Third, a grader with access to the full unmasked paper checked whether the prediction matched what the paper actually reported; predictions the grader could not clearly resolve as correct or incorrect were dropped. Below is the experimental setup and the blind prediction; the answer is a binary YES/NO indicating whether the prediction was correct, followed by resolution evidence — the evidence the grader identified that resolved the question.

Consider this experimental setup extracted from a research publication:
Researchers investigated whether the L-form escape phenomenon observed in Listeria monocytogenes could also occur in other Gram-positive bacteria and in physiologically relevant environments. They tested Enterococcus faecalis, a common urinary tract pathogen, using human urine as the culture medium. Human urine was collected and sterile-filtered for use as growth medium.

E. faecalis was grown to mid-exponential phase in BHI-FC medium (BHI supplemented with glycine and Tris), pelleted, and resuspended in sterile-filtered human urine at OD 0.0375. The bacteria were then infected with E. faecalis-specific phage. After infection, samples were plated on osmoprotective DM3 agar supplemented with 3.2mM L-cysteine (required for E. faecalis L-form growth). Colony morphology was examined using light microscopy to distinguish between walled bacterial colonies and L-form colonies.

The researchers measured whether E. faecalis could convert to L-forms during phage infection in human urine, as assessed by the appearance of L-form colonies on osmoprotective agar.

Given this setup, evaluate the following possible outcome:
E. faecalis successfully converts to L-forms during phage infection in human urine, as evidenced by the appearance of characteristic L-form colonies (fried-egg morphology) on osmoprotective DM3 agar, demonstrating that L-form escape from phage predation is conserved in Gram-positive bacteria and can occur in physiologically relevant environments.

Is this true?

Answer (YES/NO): YES